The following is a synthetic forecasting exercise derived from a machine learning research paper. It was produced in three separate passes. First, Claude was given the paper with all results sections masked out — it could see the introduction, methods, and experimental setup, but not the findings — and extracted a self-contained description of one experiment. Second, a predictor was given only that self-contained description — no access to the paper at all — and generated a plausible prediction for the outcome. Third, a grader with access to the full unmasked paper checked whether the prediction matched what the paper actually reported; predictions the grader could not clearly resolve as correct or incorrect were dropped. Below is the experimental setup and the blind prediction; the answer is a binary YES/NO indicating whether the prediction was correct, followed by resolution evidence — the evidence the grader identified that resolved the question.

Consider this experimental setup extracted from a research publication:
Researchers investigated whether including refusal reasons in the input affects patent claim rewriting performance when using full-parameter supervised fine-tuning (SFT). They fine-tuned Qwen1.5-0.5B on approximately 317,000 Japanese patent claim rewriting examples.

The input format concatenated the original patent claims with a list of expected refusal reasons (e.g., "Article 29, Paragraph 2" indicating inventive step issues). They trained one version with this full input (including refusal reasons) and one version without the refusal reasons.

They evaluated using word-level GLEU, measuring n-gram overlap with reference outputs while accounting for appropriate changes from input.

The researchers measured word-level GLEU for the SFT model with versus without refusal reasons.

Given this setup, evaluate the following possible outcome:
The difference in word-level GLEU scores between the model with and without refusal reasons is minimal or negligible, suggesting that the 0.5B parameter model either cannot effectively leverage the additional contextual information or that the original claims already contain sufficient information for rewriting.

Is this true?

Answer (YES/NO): YES